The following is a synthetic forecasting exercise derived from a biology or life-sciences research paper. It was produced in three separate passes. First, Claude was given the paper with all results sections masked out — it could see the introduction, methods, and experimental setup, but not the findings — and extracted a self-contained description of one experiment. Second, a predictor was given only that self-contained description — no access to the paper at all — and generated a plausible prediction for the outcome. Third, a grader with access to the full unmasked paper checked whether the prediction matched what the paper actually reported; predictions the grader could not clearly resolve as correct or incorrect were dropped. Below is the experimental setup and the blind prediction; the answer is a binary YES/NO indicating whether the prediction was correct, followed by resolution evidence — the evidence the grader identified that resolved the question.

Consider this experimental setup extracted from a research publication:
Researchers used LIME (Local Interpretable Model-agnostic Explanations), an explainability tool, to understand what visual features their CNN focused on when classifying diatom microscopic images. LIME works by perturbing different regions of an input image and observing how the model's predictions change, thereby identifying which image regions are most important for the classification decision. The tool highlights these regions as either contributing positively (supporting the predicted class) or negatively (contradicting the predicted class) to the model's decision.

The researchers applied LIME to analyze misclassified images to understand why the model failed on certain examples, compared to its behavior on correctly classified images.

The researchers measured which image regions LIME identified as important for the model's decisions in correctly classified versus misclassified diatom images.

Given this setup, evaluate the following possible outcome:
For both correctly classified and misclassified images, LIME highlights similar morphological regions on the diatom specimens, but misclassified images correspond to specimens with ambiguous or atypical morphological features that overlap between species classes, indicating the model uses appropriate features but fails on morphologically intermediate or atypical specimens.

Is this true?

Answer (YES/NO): NO